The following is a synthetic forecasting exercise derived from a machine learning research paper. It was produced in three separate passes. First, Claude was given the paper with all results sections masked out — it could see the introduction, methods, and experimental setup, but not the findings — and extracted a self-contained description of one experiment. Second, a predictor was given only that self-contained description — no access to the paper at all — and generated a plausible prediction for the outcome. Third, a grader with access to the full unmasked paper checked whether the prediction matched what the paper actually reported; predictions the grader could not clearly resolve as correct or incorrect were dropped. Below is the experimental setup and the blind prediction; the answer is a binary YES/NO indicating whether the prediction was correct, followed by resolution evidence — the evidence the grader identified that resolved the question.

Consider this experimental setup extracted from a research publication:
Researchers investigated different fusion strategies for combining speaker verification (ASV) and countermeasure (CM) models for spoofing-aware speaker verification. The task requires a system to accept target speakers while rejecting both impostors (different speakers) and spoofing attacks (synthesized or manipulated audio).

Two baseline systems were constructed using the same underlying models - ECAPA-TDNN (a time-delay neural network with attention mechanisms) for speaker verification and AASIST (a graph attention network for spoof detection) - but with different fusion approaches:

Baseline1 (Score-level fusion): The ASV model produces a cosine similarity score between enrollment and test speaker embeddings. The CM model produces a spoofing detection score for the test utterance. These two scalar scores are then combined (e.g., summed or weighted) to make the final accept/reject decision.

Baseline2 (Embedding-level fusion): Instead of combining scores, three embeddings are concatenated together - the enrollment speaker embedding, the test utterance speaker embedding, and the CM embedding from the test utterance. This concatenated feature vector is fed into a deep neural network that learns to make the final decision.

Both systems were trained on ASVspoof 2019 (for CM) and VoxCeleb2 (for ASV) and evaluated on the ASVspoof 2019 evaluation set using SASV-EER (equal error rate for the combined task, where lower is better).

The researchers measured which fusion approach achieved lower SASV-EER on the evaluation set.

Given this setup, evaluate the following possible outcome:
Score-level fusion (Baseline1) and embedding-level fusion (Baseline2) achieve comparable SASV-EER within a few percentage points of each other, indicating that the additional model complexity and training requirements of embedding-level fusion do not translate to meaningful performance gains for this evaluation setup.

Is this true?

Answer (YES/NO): NO